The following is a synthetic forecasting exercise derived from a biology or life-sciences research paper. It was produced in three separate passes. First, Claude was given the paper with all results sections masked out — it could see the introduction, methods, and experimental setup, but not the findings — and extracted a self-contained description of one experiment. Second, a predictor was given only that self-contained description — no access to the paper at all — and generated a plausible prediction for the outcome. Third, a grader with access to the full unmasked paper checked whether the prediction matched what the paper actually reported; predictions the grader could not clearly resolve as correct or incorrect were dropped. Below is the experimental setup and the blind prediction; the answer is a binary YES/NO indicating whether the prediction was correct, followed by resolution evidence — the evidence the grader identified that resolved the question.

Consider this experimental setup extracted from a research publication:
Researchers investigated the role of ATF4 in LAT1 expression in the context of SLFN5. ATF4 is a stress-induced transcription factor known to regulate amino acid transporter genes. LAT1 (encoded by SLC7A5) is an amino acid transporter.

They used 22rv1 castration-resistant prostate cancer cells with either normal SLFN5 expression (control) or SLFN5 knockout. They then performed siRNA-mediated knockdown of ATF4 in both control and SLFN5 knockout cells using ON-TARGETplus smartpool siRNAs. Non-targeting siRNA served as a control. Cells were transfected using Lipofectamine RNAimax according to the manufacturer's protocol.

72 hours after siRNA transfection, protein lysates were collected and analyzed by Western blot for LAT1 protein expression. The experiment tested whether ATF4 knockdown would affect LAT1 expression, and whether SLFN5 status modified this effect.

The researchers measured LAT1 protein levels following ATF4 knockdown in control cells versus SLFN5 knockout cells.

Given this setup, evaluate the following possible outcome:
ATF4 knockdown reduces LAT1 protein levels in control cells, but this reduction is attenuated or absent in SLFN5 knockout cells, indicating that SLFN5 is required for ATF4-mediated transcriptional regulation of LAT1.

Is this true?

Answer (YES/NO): NO